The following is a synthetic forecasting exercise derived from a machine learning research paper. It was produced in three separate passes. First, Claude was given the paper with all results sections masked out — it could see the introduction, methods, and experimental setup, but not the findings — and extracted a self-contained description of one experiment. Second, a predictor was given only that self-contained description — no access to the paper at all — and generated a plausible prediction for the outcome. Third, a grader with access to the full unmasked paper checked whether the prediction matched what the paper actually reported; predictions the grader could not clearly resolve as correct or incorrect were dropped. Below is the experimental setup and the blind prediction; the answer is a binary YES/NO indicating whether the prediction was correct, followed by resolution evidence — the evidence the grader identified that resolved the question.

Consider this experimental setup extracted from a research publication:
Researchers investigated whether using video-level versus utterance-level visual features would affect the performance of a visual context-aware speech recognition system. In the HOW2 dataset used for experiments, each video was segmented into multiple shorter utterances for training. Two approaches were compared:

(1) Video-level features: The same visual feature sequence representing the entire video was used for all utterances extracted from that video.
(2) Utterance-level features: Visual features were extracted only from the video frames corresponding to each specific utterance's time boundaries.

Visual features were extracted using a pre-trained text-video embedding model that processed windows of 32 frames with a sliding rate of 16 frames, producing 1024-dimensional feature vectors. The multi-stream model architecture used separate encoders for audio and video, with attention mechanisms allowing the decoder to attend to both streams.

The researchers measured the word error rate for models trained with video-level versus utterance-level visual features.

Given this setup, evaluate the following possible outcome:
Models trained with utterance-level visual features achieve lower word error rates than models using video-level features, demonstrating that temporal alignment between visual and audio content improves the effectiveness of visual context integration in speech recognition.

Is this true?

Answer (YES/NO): NO